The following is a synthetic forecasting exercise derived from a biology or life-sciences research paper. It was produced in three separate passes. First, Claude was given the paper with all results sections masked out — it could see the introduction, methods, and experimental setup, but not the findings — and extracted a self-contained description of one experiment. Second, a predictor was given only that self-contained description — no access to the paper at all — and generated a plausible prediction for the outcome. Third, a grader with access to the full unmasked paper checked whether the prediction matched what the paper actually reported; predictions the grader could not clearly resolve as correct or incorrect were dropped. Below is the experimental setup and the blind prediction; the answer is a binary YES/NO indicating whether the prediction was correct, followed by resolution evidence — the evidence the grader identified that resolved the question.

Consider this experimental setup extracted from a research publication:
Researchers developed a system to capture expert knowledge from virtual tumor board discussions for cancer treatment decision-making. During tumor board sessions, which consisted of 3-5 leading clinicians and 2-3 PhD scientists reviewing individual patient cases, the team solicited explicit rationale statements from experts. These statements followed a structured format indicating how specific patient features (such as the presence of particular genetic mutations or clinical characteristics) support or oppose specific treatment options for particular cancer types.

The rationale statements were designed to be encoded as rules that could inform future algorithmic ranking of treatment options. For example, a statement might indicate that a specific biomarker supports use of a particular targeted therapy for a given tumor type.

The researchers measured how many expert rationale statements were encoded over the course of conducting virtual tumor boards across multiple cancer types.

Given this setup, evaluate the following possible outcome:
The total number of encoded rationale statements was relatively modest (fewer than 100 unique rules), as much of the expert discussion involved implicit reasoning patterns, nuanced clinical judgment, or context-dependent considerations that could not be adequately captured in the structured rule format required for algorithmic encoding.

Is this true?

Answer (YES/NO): NO